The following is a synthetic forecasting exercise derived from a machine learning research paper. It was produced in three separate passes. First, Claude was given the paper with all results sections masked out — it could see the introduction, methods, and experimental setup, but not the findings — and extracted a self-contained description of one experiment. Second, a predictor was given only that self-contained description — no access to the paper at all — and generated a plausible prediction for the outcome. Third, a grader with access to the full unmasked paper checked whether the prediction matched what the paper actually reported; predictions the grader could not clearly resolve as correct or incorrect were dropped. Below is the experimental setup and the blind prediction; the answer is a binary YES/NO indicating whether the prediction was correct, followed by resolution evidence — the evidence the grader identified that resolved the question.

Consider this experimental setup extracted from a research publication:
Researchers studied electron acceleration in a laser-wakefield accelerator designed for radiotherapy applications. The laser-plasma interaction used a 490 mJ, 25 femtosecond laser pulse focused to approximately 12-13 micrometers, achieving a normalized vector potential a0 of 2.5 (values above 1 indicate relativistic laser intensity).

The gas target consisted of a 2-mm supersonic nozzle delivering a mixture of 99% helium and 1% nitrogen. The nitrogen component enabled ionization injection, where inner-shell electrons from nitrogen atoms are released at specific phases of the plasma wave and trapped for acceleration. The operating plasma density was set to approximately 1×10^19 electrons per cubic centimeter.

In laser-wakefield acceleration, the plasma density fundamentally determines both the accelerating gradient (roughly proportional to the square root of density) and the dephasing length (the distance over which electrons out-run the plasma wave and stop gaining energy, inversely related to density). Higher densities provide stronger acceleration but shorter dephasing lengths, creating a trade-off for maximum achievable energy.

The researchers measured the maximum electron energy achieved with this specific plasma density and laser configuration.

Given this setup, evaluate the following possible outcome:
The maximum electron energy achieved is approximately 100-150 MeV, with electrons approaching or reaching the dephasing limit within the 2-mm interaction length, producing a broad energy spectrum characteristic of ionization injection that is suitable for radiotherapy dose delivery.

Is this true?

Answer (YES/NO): NO